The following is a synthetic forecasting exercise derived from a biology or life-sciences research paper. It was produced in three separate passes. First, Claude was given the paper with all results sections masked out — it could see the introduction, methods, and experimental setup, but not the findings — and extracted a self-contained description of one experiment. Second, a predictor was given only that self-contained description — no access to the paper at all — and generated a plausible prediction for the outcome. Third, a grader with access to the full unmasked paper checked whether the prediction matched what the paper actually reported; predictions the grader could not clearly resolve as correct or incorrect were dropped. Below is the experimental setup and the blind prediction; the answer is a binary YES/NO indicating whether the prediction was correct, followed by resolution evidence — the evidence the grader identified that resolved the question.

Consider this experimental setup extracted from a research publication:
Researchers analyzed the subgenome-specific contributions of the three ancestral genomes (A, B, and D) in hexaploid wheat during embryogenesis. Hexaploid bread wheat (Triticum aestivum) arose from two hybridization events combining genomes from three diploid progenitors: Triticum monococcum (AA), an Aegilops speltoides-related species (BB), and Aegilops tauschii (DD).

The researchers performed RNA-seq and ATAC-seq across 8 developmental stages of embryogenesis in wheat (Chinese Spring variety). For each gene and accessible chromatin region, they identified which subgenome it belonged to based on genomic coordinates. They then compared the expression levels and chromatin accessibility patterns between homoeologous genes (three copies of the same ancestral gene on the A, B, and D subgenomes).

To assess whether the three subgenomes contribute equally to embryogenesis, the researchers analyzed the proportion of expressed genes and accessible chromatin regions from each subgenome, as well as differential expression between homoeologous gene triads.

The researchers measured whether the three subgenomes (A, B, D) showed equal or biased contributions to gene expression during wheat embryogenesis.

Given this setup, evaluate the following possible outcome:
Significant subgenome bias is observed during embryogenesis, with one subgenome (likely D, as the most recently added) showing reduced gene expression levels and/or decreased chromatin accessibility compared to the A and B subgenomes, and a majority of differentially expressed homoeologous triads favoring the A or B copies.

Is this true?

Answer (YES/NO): NO